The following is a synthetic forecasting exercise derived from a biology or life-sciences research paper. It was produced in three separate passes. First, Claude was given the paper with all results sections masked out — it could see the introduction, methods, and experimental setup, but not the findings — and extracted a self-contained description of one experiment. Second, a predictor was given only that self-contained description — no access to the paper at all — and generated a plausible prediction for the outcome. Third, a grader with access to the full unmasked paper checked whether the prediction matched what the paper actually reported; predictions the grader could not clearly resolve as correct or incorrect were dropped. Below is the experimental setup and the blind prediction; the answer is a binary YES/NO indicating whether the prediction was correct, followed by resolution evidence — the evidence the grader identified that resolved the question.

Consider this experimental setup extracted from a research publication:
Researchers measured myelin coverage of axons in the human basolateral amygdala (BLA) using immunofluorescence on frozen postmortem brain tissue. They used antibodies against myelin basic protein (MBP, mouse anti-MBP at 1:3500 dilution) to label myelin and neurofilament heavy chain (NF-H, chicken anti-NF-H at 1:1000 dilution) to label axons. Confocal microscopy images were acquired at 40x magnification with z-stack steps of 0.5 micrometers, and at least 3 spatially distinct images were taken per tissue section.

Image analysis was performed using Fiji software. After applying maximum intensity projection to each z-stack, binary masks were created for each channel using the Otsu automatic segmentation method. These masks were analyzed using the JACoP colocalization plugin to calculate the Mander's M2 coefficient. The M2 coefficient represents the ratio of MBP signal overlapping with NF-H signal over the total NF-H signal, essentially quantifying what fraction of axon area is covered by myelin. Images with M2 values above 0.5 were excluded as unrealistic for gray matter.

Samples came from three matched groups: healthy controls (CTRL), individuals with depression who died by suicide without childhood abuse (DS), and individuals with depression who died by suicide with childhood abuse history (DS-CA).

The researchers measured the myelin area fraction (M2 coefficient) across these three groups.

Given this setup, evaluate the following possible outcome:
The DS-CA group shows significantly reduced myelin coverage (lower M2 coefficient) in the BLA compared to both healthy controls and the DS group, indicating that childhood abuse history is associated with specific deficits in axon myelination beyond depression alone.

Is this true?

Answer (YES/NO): NO